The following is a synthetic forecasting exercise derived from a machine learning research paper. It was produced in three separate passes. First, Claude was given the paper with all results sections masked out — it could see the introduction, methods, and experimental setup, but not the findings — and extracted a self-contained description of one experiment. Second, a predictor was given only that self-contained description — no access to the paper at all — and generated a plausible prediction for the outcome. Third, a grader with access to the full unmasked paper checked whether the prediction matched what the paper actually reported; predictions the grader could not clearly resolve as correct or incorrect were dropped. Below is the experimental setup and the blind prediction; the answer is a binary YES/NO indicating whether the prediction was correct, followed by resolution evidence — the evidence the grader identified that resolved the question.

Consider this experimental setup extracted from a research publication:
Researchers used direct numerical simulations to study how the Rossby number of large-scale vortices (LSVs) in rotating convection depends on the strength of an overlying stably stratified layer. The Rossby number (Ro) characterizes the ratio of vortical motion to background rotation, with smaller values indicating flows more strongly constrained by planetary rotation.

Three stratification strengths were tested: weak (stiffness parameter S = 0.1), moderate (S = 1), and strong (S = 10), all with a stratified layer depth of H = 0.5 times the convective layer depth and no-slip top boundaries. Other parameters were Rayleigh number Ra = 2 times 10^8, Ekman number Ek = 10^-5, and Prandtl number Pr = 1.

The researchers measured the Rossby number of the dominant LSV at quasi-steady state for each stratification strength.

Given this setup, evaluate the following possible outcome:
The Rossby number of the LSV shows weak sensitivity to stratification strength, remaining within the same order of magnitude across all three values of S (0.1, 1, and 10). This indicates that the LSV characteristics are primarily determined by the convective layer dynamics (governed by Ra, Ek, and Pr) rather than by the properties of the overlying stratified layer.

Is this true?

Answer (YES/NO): YES